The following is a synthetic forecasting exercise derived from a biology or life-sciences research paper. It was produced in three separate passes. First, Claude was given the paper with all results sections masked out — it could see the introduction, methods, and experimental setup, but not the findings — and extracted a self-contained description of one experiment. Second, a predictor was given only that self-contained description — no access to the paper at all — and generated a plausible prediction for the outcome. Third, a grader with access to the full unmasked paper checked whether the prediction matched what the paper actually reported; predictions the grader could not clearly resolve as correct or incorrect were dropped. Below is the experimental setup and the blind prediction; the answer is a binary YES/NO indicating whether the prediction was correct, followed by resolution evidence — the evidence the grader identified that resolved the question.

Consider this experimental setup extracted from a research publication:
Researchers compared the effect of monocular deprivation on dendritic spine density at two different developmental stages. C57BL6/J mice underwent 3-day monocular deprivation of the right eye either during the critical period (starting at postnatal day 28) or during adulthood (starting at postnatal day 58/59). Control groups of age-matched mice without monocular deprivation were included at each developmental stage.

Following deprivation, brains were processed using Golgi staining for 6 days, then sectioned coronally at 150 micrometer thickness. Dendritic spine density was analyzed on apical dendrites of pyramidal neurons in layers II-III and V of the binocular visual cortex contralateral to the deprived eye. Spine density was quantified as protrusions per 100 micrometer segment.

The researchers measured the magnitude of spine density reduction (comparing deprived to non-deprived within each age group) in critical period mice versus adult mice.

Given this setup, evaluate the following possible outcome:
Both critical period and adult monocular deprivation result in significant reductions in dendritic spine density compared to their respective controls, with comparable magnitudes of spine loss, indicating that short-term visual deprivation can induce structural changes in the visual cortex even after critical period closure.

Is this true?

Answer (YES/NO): NO